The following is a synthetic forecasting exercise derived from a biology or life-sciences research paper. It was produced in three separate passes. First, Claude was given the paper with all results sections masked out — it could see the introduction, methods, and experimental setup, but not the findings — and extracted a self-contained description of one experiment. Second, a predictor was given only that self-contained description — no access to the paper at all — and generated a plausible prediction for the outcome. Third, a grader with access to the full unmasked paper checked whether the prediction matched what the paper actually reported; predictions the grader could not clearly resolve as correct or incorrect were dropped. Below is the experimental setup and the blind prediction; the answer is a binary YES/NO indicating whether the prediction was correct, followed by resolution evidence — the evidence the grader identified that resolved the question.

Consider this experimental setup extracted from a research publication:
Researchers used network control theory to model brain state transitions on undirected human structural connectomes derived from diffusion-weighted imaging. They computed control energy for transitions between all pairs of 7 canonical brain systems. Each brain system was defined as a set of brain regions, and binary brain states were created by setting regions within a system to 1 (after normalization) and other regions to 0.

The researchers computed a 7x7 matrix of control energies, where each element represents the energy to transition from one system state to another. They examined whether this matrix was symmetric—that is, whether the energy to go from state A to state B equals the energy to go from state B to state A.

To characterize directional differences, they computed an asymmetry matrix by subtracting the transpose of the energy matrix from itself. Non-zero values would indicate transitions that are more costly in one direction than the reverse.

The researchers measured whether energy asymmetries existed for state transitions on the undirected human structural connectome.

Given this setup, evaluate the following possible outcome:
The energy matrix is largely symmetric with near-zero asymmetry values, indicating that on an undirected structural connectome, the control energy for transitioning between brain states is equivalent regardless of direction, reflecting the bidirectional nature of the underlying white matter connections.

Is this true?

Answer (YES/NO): NO